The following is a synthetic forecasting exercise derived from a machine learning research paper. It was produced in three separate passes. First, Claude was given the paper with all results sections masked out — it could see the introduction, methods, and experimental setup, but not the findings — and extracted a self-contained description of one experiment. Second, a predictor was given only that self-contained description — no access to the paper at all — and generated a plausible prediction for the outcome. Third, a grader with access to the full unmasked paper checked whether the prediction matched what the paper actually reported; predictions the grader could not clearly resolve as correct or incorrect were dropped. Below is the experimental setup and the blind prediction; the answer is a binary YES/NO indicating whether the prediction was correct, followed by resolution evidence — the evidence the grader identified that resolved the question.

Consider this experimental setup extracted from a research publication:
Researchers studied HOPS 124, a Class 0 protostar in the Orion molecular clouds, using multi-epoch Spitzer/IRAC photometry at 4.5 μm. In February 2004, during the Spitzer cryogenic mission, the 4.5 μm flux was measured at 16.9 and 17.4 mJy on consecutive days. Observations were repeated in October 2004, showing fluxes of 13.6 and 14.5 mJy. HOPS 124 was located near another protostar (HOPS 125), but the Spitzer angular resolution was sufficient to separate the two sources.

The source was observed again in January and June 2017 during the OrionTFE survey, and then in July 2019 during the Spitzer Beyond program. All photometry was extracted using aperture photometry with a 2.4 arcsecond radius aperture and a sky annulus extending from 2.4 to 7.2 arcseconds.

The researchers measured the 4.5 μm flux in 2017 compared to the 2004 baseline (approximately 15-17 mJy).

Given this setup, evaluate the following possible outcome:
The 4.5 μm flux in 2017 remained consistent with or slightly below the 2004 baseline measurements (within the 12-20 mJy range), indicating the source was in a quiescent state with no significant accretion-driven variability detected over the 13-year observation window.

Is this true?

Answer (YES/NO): NO